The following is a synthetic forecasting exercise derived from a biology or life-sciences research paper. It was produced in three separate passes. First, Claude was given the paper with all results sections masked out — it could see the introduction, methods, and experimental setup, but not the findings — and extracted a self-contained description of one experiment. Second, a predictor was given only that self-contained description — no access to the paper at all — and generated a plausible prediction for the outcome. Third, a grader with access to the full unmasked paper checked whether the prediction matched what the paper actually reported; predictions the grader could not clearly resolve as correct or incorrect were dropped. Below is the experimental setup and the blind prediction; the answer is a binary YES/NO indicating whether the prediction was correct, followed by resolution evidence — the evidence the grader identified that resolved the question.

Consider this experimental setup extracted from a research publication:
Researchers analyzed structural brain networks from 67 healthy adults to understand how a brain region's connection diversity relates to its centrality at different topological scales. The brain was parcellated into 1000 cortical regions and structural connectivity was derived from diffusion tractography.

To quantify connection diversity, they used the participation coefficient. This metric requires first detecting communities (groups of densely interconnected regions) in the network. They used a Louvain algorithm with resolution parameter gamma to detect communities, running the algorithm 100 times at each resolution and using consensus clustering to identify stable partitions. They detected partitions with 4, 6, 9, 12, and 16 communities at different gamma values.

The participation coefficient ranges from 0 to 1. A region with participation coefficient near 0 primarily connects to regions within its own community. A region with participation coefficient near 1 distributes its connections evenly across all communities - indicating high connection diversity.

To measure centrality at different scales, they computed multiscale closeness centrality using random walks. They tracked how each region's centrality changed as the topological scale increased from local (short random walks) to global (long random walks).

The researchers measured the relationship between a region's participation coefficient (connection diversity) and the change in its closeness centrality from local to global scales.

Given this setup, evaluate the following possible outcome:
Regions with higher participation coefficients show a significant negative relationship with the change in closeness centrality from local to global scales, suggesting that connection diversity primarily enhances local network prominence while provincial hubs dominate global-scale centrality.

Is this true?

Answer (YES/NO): NO